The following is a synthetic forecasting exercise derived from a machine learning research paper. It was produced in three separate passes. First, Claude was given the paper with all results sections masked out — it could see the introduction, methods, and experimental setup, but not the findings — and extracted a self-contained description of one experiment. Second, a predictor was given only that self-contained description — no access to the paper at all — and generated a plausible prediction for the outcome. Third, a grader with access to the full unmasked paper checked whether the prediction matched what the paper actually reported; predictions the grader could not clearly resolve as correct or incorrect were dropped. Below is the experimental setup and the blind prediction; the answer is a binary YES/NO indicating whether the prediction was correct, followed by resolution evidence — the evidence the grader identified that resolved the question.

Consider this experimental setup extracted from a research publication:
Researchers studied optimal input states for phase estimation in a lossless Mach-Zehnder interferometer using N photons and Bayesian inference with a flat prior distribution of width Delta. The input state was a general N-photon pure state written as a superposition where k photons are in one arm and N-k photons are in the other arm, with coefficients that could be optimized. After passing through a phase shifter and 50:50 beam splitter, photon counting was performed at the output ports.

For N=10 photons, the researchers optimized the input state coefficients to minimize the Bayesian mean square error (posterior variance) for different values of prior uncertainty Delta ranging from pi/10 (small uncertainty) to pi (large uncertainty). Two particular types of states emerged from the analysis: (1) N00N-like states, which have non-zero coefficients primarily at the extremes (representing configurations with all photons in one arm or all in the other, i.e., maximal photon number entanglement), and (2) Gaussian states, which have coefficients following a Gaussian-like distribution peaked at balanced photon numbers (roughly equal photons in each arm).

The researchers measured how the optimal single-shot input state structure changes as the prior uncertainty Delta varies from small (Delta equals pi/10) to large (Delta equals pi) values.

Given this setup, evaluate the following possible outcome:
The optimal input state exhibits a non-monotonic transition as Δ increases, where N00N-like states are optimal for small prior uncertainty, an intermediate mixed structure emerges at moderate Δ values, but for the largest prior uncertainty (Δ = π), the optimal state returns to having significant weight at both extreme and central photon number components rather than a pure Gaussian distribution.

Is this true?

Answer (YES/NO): NO